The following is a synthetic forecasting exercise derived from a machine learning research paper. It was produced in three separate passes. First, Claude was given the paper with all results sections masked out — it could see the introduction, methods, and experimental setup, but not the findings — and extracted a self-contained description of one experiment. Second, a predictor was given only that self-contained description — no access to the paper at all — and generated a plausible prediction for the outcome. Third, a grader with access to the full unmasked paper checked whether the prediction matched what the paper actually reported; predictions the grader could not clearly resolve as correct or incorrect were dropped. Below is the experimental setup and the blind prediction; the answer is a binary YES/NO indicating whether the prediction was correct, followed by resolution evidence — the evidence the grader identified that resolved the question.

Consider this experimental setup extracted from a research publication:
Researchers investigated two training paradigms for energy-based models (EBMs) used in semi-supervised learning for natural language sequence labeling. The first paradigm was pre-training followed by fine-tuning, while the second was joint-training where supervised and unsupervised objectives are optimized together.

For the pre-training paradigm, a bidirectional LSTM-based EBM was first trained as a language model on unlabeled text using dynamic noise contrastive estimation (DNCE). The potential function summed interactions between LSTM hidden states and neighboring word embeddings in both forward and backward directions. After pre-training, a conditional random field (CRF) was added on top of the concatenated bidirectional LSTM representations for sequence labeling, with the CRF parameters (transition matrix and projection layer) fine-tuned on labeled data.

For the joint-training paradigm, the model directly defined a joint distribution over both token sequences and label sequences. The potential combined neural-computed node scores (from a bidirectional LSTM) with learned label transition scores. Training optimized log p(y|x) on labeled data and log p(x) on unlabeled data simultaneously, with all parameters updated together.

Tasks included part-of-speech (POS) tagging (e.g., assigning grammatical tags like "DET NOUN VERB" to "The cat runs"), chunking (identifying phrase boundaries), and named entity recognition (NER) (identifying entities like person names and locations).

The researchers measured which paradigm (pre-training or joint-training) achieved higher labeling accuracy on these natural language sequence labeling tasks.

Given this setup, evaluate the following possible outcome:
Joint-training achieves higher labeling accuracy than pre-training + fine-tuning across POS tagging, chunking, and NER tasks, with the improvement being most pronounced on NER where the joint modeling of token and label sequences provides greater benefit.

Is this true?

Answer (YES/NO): NO